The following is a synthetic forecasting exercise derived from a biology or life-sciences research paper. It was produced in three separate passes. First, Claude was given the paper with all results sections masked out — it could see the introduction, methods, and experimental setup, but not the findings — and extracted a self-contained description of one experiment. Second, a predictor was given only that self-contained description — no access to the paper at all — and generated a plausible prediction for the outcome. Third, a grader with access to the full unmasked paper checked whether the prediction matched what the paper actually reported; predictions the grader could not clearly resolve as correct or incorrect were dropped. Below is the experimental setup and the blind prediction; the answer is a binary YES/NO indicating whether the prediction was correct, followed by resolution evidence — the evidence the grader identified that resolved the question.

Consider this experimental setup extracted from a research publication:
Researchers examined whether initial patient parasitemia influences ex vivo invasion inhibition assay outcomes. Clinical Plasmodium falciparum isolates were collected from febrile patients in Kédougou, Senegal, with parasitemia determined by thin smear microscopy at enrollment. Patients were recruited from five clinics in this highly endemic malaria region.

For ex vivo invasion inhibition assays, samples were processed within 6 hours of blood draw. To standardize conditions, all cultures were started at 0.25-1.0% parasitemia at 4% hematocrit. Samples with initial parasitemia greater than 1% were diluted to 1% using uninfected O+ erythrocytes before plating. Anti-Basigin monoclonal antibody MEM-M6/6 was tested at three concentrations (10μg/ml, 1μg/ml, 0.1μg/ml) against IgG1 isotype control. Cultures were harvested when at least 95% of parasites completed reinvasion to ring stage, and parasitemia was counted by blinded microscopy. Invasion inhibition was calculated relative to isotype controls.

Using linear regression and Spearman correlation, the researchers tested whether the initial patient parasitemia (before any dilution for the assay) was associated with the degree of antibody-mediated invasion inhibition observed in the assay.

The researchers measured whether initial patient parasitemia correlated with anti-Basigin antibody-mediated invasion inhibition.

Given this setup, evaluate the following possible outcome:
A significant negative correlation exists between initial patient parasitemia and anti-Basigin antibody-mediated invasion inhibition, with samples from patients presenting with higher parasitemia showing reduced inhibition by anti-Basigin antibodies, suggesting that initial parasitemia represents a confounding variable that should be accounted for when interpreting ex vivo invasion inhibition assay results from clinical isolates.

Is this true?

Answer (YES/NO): NO